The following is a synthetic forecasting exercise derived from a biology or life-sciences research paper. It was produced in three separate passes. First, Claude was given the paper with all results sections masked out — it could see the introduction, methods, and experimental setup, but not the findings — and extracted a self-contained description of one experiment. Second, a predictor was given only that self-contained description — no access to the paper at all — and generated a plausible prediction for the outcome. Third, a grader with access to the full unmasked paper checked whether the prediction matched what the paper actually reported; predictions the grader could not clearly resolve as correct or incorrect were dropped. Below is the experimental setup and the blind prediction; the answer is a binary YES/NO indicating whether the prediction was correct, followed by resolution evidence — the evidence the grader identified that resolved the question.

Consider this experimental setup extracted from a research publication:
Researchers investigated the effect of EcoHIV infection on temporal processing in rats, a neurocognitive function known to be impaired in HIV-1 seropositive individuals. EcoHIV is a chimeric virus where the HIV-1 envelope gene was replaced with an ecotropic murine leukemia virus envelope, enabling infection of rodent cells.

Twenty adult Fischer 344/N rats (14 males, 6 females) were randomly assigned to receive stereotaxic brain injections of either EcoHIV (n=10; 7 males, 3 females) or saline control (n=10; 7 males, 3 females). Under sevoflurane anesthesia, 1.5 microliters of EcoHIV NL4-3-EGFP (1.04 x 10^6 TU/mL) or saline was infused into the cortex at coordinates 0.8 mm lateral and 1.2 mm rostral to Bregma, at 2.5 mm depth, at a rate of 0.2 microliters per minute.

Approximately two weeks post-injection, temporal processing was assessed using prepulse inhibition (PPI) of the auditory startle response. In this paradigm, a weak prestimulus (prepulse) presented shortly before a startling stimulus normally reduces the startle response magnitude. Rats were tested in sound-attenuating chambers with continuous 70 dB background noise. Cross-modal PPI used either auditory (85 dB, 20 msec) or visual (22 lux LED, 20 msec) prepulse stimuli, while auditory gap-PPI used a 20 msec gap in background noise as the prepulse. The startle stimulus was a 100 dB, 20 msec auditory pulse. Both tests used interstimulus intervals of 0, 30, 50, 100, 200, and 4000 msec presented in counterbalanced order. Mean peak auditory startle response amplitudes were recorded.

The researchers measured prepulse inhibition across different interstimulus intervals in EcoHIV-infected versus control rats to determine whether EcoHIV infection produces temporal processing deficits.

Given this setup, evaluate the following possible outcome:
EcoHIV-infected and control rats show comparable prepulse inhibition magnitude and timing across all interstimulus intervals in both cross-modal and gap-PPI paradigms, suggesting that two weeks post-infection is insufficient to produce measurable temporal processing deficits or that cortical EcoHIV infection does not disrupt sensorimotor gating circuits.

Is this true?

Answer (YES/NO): NO